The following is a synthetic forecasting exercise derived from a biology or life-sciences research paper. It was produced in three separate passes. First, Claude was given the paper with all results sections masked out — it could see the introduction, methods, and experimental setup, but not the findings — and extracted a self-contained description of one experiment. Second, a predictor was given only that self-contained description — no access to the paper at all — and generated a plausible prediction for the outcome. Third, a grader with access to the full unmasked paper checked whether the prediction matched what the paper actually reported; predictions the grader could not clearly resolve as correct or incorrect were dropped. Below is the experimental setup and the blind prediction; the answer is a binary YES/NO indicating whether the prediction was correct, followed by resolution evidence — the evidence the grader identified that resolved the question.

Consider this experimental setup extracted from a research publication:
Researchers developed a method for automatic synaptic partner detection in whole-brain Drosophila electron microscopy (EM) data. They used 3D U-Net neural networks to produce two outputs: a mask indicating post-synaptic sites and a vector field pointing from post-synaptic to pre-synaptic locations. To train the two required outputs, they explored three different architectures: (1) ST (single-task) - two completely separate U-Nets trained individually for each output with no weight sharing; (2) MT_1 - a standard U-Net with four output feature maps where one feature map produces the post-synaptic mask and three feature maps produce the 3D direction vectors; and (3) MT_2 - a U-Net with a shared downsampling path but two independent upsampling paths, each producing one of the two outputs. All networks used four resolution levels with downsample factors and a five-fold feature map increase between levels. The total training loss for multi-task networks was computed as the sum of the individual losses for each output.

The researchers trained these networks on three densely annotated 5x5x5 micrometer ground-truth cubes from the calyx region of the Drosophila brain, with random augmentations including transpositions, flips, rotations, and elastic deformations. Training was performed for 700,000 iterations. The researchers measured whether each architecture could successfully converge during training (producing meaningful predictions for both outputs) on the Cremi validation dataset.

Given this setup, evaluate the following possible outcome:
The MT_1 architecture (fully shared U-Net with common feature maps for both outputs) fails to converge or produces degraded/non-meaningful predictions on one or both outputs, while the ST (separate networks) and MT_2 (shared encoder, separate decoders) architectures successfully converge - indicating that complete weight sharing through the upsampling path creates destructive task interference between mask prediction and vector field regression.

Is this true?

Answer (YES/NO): YES